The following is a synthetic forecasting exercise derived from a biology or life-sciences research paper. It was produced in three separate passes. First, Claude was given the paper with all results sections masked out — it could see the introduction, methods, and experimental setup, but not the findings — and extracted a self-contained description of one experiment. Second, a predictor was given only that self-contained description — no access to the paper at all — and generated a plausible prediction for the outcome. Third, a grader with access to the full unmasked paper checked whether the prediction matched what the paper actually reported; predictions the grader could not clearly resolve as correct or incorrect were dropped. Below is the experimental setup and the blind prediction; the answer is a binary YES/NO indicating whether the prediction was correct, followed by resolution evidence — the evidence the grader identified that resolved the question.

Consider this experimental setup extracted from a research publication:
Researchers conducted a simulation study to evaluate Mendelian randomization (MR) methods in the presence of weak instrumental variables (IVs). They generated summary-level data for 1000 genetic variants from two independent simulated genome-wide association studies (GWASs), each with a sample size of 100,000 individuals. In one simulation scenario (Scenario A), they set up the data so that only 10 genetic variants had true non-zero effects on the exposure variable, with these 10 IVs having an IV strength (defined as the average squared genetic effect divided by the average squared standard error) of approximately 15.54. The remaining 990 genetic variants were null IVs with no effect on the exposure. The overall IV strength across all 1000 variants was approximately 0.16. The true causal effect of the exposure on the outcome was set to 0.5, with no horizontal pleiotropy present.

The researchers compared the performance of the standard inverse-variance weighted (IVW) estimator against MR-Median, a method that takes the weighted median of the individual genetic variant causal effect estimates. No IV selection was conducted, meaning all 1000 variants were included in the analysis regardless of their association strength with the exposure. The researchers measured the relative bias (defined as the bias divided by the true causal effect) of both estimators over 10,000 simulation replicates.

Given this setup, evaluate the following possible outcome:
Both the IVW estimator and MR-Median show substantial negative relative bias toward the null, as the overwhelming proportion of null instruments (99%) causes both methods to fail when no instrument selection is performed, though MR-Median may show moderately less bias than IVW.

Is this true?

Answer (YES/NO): YES